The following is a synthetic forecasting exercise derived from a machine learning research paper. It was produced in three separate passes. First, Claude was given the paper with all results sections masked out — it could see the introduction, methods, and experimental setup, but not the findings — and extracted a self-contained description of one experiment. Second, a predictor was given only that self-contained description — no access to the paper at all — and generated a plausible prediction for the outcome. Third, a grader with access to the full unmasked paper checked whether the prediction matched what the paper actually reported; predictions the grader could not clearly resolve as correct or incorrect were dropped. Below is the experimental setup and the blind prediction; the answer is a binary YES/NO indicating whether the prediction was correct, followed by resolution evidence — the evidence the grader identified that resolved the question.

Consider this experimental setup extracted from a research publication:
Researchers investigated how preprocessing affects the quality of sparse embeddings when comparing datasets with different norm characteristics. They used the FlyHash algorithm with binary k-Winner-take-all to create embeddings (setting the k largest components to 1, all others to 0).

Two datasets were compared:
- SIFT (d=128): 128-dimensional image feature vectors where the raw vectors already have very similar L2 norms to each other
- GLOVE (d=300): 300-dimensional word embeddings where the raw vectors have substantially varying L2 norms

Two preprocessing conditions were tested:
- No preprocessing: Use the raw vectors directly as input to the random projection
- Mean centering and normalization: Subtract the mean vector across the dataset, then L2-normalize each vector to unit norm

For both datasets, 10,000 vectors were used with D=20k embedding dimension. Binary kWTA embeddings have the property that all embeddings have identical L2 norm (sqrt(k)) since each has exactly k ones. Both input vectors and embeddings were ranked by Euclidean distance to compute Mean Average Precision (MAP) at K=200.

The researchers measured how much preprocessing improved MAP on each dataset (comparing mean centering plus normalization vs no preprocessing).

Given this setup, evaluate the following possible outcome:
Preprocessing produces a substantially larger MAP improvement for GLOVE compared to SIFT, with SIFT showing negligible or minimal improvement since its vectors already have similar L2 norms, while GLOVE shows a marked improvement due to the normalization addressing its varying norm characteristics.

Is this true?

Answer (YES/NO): YES